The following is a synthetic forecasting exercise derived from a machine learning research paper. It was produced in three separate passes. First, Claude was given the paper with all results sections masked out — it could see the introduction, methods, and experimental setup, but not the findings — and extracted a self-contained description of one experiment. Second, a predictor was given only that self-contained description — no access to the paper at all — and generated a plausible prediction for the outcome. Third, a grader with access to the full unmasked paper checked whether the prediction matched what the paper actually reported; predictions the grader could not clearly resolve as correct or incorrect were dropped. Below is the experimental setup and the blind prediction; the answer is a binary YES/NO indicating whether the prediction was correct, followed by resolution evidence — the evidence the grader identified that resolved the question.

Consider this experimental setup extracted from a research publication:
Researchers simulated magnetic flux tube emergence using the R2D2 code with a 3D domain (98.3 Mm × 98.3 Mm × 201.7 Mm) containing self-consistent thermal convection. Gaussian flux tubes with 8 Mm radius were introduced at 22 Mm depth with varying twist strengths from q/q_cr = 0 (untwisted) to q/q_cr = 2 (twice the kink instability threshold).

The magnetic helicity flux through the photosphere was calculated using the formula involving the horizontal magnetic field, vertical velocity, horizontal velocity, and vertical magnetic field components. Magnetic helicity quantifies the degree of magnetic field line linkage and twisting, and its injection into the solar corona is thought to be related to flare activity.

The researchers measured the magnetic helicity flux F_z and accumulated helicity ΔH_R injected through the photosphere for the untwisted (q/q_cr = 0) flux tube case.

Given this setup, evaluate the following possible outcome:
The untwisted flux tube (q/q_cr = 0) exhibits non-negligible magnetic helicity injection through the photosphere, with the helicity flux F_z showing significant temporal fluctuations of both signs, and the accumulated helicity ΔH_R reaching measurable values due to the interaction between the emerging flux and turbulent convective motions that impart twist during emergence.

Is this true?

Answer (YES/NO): NO